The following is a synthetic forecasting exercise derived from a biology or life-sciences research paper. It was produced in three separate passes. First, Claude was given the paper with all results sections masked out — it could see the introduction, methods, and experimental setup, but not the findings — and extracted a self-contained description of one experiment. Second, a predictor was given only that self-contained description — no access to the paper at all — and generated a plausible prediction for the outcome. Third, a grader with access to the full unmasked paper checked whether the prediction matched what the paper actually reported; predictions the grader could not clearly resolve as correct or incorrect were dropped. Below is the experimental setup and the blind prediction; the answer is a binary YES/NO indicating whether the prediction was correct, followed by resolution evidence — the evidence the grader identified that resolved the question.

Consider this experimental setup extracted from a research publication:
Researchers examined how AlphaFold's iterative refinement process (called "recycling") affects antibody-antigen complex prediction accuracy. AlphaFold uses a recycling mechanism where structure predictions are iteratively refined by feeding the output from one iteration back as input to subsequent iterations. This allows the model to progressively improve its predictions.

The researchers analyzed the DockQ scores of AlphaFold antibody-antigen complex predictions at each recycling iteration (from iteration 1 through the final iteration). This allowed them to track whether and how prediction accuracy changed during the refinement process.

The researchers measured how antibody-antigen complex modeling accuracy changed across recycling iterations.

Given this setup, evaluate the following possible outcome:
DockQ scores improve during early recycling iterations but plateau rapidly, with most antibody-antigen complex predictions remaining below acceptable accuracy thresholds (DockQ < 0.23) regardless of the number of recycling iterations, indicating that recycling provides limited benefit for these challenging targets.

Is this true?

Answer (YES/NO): NO